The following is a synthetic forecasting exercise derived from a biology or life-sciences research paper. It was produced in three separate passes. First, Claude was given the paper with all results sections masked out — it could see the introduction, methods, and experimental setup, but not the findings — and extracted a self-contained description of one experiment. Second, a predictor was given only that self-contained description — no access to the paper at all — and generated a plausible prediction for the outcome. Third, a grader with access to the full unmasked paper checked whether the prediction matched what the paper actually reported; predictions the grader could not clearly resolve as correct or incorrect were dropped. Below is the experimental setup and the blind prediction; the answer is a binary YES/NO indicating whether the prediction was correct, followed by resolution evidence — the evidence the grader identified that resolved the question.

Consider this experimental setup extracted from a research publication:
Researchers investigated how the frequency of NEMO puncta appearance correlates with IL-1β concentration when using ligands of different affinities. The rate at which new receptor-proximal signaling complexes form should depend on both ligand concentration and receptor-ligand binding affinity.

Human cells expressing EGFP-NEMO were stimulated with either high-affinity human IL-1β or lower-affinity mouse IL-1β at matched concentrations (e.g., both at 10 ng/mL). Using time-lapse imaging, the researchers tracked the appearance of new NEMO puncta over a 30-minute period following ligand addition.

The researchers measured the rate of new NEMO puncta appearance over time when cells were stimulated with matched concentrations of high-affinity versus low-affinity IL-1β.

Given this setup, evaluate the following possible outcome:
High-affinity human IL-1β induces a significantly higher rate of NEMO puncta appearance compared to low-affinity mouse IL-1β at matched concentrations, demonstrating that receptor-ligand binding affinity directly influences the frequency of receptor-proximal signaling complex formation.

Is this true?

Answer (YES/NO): YES